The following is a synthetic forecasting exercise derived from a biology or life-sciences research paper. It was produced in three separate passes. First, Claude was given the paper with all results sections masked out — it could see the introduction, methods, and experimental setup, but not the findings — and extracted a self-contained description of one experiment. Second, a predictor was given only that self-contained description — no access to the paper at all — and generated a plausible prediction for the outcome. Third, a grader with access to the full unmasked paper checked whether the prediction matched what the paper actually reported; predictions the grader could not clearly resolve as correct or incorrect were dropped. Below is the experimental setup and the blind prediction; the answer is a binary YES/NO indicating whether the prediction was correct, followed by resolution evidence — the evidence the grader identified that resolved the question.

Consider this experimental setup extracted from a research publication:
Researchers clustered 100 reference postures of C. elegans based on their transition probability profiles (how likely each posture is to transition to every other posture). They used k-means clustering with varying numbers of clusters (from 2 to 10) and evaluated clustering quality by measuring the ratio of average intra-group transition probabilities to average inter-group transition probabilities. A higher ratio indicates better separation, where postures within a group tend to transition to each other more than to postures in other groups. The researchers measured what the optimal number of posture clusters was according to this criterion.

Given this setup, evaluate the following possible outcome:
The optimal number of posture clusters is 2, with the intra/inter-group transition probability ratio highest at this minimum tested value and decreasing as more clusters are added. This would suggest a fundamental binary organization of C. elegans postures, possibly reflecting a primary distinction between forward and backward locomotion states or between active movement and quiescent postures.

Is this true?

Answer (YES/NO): NO